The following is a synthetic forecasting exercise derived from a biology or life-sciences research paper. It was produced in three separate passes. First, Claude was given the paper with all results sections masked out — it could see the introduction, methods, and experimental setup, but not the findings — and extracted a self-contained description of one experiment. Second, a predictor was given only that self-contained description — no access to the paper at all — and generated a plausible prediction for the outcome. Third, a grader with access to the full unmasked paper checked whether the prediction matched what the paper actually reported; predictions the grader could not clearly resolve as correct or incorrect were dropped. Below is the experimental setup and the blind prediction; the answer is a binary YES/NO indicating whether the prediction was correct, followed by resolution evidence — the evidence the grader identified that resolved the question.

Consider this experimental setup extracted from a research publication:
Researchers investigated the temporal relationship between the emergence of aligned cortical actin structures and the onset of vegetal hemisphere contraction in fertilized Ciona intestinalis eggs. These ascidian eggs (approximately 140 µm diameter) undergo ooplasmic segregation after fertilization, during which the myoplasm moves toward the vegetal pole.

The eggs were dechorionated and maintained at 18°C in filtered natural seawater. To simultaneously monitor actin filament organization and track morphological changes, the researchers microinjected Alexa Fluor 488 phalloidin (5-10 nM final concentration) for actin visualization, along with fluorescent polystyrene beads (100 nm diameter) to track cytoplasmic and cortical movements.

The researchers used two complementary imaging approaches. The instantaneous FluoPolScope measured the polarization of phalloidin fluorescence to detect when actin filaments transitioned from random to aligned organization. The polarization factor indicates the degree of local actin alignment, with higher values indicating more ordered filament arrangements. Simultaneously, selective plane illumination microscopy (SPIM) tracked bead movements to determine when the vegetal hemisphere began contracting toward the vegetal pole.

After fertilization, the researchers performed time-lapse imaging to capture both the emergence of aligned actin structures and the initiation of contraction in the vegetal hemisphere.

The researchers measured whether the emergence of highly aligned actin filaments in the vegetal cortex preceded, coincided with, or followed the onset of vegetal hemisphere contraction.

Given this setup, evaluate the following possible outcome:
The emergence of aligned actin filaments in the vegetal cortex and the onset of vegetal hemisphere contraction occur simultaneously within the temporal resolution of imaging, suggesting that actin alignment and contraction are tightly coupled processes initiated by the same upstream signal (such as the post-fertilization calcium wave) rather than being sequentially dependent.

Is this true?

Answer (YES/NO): YES